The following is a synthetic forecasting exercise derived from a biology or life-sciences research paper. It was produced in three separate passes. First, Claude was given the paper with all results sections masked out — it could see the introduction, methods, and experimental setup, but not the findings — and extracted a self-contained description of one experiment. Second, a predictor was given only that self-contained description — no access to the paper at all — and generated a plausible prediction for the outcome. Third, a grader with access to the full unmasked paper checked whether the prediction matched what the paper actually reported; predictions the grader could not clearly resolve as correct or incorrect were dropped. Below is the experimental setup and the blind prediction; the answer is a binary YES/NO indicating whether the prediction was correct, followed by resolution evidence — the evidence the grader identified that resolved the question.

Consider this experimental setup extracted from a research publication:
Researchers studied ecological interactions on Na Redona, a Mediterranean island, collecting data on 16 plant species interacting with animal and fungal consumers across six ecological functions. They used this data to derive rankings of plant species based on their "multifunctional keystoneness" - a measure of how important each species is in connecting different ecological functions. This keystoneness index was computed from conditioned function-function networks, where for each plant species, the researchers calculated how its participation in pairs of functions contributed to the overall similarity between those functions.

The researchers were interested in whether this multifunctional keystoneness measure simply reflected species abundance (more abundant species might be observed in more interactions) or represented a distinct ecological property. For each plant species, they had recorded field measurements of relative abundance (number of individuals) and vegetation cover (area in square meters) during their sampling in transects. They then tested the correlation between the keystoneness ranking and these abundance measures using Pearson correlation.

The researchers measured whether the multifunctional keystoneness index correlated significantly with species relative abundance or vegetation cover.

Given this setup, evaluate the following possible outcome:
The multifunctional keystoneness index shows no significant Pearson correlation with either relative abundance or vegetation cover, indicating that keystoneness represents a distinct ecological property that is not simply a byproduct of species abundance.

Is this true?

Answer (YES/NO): YES